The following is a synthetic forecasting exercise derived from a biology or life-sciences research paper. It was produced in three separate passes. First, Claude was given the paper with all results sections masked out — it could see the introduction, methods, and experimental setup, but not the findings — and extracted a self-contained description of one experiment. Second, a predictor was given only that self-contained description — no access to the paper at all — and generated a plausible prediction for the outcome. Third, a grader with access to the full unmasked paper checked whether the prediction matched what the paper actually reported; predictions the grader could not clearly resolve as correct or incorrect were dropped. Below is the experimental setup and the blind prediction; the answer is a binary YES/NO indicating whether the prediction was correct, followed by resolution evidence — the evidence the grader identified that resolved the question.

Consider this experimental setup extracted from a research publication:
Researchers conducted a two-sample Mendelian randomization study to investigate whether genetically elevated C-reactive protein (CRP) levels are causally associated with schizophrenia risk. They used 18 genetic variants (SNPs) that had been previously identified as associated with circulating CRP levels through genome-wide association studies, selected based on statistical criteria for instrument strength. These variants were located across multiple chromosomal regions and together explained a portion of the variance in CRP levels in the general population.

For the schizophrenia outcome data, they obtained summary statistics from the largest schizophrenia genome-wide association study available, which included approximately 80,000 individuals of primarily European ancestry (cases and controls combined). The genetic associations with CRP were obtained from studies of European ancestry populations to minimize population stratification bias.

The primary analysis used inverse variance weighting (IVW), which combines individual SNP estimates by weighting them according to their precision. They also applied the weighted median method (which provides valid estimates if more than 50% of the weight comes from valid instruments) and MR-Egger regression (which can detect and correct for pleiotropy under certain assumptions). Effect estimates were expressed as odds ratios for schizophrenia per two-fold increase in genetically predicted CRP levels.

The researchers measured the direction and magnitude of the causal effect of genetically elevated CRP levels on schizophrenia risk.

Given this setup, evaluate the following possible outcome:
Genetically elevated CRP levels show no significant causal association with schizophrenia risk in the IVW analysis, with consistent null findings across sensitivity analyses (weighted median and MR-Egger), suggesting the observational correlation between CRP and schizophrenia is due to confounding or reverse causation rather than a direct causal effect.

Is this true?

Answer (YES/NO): NO